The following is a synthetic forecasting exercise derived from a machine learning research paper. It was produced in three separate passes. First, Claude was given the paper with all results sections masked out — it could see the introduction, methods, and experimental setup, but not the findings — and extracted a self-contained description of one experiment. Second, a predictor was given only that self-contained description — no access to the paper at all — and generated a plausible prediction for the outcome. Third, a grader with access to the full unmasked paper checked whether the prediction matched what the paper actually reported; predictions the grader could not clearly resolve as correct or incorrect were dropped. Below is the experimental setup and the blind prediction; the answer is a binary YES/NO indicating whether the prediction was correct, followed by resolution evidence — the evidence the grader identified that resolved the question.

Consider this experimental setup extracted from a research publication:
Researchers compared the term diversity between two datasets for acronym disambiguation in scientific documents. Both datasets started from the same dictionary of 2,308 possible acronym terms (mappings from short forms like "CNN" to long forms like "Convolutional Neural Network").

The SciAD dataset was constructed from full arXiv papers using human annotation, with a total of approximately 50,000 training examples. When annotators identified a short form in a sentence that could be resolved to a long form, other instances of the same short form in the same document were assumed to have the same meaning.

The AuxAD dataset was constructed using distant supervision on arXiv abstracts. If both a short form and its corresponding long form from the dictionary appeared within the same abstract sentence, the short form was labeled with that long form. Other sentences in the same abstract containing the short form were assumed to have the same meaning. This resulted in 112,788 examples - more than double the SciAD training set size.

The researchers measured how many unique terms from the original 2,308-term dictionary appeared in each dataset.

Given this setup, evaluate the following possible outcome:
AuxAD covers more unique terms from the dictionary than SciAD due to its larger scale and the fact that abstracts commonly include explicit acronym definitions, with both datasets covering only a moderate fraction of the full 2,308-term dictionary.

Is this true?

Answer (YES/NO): NO